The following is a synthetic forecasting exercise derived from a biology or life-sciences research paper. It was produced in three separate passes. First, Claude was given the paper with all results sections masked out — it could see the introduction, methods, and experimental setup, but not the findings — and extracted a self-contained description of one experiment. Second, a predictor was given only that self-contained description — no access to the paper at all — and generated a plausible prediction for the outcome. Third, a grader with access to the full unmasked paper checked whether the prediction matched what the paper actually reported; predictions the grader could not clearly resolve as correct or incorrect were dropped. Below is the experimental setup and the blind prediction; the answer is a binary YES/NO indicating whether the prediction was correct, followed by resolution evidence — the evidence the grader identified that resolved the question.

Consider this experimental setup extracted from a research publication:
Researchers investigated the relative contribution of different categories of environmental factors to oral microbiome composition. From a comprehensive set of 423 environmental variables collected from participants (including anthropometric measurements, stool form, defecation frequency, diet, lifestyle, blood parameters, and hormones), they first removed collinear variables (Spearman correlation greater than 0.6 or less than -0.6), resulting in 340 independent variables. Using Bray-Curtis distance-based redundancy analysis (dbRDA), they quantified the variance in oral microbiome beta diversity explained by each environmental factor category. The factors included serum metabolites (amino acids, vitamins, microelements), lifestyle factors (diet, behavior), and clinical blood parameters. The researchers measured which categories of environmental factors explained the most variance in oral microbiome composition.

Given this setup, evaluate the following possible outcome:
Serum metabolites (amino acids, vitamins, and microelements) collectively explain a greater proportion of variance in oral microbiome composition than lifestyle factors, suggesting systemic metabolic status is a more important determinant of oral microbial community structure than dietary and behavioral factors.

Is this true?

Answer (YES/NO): NO